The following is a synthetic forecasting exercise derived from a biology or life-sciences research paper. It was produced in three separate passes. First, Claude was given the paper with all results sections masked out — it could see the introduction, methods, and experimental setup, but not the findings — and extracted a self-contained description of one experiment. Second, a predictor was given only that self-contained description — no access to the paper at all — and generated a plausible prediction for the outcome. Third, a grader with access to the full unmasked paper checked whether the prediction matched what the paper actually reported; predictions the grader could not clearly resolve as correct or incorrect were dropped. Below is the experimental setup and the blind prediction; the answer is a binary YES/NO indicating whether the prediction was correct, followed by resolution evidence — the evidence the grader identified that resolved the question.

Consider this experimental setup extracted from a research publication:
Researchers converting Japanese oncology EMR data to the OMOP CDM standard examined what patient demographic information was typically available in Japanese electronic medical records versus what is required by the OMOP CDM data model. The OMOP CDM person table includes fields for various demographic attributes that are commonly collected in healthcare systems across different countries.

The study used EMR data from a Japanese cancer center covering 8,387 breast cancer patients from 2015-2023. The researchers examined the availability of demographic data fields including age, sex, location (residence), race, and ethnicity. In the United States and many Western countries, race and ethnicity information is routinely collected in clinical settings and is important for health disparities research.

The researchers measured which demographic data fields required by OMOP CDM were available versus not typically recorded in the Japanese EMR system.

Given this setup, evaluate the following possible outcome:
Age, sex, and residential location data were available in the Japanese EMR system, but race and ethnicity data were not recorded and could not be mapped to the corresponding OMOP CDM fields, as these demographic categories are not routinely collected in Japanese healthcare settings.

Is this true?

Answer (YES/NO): YES